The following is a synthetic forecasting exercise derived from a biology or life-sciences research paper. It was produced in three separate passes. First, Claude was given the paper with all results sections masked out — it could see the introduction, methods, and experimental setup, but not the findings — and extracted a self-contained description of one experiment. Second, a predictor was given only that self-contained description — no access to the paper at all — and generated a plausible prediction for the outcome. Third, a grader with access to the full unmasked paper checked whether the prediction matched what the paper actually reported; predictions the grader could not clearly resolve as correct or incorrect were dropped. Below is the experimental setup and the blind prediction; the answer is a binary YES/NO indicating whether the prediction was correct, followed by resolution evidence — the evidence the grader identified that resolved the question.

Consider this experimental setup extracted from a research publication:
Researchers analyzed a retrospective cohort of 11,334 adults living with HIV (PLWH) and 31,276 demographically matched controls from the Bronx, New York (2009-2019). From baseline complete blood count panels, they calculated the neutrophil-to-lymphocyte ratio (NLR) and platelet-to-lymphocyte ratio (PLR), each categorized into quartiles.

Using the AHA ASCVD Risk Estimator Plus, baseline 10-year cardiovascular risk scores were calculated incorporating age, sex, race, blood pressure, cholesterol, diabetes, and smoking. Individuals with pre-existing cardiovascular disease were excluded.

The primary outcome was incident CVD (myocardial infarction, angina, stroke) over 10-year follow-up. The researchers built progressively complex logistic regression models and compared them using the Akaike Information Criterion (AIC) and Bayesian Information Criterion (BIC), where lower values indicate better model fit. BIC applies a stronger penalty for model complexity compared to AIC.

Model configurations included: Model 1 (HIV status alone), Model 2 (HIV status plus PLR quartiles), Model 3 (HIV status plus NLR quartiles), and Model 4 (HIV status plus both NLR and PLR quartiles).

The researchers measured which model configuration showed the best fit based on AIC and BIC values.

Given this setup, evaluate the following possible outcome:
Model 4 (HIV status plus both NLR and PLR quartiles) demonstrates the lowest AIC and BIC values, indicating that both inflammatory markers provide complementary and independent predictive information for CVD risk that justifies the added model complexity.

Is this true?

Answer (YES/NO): YES